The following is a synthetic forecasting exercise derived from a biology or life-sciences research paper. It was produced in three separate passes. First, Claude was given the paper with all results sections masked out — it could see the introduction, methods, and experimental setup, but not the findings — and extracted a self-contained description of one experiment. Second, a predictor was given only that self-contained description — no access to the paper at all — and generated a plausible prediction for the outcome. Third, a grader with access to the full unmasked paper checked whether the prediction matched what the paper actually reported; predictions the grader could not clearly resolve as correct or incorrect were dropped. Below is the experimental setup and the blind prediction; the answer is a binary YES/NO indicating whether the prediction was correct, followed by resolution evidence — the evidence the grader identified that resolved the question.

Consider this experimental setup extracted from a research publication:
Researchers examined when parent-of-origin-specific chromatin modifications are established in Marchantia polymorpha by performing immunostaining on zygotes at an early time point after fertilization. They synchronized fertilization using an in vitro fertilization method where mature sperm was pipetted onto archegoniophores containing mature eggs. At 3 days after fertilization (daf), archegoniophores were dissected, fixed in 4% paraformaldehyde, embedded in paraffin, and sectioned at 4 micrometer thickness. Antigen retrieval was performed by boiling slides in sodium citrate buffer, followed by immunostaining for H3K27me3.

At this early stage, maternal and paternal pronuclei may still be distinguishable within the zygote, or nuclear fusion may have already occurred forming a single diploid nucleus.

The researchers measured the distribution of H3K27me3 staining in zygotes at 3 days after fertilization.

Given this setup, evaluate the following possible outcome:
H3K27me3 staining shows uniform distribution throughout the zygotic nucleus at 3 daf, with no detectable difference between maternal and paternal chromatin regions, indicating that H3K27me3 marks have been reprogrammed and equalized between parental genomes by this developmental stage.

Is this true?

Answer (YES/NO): NO